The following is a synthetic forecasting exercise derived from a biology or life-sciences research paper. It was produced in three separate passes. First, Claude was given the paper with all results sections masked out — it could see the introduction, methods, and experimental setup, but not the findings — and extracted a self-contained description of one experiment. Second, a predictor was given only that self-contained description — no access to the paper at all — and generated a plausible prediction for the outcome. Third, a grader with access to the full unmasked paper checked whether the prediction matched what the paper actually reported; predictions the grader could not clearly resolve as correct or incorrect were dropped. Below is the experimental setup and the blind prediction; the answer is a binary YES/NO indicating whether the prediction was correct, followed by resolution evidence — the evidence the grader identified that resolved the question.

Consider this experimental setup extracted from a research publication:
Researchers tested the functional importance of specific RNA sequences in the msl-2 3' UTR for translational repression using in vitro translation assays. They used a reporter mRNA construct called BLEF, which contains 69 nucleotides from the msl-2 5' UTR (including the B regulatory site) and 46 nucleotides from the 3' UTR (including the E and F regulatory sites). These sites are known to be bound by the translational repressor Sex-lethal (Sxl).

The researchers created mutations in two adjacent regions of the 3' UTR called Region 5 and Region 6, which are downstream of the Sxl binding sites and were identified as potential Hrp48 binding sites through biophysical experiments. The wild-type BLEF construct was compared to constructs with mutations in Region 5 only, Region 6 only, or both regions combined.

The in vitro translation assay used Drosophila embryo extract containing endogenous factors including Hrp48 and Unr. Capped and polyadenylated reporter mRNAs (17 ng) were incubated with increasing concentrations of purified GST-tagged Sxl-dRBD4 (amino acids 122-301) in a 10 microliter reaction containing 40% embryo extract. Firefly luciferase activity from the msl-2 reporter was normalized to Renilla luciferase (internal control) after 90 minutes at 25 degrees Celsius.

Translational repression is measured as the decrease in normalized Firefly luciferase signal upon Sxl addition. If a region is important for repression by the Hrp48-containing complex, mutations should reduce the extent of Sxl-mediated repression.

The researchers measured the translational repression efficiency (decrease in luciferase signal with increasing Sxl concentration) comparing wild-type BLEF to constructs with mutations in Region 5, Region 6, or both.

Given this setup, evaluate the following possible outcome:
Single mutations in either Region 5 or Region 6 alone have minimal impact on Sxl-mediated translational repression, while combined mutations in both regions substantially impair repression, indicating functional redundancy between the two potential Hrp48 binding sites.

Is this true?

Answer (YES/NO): NO